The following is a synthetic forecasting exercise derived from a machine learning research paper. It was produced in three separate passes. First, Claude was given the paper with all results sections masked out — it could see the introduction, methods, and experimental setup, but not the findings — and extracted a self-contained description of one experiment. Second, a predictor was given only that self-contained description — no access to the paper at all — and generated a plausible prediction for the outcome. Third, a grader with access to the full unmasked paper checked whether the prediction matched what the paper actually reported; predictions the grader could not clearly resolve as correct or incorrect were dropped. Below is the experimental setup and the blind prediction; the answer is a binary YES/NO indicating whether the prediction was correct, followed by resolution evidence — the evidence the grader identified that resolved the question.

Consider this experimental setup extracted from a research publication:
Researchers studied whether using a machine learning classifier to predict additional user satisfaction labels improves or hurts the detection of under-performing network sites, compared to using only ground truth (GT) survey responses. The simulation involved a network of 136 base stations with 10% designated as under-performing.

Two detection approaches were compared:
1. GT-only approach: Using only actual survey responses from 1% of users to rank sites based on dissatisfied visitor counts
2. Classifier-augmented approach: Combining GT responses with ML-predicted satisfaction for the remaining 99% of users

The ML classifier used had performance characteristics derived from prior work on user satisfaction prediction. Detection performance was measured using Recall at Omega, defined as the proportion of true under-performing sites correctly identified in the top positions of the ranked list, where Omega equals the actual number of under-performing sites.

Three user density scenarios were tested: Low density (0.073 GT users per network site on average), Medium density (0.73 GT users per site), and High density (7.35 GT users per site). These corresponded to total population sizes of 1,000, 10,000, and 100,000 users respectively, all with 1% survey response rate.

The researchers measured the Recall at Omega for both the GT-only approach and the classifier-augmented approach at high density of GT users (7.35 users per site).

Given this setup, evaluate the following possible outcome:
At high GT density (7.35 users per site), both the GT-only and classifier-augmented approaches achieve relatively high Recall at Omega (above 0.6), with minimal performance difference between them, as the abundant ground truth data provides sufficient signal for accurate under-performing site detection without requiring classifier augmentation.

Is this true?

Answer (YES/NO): NO